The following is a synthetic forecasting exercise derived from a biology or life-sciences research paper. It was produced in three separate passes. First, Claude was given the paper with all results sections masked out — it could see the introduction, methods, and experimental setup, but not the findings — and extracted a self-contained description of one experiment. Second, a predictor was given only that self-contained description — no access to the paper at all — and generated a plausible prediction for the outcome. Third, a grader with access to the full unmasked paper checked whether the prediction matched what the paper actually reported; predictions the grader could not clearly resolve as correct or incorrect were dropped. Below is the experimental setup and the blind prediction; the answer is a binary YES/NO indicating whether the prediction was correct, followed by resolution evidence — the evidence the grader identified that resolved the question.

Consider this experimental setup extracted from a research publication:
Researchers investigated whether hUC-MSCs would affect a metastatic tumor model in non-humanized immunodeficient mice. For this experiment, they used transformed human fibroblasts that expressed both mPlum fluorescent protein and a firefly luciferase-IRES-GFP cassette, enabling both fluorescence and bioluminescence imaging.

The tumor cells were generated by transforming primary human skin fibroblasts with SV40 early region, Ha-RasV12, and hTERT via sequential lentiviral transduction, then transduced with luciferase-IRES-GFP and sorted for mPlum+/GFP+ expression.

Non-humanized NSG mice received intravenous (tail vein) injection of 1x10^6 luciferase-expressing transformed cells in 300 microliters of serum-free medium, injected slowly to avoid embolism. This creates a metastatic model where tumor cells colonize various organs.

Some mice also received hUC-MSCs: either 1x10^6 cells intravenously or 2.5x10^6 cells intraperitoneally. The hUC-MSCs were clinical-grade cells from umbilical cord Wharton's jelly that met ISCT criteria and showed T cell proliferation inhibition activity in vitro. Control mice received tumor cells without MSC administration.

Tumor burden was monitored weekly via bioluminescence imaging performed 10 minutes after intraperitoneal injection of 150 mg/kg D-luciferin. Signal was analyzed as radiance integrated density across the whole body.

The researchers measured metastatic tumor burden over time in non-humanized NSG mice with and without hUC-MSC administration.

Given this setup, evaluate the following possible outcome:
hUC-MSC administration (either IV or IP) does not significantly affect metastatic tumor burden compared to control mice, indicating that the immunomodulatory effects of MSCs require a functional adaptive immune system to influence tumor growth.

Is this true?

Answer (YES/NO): YES